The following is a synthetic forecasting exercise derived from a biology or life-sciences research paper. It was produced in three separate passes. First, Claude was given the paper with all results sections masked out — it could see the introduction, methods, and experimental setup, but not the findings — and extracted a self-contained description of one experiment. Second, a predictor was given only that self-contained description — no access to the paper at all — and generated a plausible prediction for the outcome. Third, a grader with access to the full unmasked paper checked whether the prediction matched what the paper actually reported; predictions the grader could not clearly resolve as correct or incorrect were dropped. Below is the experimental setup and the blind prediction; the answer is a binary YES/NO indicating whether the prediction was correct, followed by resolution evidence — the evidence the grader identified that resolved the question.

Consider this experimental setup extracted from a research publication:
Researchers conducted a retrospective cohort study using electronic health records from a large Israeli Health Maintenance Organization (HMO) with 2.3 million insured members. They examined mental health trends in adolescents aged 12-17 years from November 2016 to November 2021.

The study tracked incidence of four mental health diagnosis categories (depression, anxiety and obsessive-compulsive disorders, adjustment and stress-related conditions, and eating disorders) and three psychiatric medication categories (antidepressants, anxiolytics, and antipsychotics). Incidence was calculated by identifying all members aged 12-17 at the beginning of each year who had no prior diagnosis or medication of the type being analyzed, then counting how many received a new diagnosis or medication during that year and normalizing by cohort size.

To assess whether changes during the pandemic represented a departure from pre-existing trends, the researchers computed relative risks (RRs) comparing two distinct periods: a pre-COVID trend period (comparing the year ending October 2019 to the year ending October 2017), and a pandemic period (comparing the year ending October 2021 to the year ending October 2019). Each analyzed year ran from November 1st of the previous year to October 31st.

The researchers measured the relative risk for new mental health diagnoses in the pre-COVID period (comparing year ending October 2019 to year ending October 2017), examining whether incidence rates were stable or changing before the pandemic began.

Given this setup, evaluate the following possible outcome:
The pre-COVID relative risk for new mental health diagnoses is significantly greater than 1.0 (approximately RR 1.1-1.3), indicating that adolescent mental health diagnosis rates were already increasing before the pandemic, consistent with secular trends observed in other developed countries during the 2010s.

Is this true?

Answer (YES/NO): NO